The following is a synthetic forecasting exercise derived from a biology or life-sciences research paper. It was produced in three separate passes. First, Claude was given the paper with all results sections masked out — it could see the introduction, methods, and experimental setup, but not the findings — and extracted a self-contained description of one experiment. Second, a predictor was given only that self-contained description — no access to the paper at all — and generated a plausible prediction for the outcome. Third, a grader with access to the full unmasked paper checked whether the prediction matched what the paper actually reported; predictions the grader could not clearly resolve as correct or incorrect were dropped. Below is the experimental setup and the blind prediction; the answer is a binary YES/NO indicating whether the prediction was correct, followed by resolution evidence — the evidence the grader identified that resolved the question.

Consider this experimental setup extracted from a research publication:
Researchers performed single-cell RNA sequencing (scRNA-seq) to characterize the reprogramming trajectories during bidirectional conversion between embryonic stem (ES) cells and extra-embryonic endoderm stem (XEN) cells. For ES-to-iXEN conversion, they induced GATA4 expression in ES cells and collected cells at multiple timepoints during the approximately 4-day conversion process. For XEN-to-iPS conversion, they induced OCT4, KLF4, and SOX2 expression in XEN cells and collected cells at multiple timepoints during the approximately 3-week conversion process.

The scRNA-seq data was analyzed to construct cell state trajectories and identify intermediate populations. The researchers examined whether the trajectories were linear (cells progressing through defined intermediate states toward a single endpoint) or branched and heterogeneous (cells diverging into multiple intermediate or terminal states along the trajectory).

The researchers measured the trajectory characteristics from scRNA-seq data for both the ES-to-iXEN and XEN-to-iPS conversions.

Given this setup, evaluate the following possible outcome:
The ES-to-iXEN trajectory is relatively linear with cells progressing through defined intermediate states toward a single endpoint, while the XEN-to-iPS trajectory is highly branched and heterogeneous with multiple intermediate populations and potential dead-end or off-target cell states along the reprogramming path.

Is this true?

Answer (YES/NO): YES